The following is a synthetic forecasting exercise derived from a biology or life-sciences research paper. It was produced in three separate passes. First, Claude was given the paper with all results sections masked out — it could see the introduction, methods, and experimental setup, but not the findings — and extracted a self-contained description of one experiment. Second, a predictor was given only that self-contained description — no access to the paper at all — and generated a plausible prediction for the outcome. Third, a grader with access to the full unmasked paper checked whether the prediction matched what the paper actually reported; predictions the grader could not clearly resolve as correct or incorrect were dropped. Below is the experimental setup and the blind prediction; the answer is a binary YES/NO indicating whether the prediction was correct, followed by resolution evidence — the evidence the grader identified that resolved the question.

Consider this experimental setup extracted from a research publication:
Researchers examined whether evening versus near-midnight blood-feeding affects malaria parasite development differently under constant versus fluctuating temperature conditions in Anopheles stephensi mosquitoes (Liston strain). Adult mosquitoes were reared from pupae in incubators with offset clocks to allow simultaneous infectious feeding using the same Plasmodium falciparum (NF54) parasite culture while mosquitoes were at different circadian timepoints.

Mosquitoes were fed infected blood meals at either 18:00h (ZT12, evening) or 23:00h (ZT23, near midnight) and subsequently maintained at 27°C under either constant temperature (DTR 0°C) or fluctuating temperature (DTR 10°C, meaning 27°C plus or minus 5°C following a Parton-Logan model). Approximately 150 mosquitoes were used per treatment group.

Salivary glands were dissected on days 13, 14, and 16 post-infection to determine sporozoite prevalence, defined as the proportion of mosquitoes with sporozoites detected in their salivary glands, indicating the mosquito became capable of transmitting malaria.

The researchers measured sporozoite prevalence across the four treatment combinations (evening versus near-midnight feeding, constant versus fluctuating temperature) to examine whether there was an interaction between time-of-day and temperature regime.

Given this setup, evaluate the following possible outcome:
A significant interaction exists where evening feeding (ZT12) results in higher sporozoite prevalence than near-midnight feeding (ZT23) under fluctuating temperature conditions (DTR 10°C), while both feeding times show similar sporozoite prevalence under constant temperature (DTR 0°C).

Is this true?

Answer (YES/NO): YES